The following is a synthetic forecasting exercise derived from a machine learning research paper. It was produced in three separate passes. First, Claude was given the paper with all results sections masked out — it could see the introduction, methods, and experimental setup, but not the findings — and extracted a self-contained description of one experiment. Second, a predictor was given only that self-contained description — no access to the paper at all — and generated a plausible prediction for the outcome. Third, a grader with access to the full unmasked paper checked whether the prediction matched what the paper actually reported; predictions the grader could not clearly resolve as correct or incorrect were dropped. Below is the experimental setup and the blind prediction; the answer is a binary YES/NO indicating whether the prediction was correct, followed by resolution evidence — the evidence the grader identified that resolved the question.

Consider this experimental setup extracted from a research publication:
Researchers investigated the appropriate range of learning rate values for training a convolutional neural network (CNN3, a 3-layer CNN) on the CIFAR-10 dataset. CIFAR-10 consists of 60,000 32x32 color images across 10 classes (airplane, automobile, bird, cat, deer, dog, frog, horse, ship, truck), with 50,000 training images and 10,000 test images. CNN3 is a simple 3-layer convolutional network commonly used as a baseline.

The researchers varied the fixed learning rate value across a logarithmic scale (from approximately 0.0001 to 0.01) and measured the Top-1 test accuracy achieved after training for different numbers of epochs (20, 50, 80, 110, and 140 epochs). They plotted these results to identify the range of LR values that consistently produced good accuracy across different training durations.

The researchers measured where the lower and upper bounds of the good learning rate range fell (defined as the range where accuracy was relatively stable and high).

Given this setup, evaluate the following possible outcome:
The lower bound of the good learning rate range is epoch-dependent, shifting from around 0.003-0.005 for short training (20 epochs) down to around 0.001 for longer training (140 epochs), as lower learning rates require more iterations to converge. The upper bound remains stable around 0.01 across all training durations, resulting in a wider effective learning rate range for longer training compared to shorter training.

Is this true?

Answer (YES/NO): NO